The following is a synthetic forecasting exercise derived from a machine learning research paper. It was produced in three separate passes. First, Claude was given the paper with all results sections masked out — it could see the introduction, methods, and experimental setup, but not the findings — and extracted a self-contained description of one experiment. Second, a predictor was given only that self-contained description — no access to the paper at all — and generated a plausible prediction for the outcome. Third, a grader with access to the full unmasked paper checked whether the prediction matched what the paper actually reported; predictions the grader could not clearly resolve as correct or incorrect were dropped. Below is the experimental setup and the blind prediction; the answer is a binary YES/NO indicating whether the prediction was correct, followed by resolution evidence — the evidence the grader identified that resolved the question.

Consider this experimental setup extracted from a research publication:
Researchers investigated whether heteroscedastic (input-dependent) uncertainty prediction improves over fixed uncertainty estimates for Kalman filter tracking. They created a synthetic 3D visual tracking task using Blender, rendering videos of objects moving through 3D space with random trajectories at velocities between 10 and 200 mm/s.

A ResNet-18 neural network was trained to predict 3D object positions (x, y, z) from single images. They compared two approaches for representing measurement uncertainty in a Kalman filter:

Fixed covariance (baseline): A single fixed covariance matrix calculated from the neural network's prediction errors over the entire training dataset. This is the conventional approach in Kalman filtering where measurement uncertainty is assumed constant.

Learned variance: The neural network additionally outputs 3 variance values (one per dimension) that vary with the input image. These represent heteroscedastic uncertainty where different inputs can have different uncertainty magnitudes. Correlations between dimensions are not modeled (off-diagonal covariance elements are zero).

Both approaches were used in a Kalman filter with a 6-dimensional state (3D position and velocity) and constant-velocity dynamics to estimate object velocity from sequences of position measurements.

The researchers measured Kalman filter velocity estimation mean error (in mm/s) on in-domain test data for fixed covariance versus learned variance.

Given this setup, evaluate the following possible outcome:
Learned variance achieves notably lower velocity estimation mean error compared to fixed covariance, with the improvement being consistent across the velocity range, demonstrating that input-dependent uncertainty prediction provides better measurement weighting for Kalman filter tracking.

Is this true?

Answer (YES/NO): NO